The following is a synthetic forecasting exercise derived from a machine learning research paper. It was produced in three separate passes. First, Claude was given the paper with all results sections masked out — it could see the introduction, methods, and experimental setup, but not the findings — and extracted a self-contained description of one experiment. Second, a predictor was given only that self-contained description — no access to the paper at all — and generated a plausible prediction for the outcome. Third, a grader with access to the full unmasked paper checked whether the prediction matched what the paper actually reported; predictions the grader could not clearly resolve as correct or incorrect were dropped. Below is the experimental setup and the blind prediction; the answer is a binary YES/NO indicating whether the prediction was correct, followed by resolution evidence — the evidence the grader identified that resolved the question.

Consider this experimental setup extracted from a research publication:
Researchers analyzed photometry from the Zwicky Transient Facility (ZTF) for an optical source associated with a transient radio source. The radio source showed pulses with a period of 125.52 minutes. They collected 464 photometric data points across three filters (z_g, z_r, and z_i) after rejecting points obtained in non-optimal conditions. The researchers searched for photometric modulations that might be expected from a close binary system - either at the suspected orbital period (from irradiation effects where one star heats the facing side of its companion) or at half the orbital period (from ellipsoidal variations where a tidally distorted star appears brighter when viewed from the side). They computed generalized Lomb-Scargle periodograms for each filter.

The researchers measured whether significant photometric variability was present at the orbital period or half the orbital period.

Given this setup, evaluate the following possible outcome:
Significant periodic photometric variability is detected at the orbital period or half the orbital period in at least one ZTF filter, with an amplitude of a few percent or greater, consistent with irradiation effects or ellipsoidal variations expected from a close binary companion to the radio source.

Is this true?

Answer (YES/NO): NO